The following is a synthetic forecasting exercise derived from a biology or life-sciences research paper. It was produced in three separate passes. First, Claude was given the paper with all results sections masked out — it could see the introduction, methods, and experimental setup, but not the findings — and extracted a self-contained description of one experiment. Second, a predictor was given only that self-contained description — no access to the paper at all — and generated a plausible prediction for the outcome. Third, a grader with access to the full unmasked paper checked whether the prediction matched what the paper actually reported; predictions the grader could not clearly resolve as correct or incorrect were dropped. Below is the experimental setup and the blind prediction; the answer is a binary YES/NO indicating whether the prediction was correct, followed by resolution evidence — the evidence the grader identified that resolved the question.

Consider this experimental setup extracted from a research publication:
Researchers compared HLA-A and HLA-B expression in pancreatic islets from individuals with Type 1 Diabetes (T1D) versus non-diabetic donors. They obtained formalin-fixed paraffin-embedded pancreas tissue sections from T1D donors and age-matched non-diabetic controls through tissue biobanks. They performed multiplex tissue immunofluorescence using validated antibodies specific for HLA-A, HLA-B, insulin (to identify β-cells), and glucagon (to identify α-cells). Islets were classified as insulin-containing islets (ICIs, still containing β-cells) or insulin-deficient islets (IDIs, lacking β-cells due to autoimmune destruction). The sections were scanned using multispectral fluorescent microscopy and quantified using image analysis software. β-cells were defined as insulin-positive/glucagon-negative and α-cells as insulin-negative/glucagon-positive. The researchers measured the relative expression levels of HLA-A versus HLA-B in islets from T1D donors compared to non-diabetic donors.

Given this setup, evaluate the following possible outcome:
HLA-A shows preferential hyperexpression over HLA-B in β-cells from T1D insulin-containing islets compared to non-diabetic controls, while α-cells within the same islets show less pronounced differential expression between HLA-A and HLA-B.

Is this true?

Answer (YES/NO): NO